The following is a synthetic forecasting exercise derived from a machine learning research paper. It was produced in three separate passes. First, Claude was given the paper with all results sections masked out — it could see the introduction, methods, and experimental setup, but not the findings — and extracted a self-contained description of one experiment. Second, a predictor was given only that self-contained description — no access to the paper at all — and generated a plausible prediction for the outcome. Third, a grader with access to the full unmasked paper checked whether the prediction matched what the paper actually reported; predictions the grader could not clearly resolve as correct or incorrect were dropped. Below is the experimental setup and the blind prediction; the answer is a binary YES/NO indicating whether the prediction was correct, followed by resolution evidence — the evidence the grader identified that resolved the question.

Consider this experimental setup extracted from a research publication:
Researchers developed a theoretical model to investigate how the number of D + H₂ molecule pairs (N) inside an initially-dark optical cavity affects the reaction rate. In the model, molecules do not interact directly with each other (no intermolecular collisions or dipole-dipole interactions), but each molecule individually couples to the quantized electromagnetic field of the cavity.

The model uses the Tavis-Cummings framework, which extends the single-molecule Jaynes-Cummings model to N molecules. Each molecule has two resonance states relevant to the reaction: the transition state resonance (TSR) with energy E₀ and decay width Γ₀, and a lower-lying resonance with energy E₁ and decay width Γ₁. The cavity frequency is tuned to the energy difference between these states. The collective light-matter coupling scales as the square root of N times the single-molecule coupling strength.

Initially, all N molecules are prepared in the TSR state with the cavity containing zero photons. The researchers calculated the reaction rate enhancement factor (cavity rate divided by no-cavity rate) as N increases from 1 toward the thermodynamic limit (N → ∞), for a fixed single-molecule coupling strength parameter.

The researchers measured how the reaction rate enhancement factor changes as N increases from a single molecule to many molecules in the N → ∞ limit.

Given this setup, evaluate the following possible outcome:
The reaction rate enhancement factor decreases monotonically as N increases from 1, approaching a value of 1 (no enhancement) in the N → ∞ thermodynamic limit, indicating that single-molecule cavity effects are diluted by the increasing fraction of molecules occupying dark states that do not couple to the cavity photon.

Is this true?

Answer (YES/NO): NO